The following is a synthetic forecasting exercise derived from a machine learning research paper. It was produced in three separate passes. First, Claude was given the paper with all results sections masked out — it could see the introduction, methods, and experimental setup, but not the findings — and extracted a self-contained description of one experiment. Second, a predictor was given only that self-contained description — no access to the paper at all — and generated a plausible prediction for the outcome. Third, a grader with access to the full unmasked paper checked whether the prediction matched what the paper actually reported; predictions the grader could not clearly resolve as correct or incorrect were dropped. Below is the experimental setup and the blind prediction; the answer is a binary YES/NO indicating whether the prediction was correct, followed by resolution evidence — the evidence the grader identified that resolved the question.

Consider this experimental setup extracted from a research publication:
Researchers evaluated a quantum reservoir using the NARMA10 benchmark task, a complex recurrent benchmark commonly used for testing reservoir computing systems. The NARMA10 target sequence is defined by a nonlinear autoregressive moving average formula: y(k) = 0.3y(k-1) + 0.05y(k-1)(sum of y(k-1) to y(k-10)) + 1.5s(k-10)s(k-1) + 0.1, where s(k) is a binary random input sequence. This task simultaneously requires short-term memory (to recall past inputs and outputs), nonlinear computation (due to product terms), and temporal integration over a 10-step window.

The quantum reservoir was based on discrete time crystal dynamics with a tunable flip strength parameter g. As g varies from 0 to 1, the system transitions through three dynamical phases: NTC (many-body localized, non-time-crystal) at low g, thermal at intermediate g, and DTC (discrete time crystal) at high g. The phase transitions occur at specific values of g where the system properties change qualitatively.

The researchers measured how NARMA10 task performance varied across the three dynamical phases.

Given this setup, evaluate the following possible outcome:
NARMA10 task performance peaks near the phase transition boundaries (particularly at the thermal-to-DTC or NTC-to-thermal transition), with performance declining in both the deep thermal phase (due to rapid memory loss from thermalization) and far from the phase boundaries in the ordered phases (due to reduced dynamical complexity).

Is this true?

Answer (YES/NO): YES